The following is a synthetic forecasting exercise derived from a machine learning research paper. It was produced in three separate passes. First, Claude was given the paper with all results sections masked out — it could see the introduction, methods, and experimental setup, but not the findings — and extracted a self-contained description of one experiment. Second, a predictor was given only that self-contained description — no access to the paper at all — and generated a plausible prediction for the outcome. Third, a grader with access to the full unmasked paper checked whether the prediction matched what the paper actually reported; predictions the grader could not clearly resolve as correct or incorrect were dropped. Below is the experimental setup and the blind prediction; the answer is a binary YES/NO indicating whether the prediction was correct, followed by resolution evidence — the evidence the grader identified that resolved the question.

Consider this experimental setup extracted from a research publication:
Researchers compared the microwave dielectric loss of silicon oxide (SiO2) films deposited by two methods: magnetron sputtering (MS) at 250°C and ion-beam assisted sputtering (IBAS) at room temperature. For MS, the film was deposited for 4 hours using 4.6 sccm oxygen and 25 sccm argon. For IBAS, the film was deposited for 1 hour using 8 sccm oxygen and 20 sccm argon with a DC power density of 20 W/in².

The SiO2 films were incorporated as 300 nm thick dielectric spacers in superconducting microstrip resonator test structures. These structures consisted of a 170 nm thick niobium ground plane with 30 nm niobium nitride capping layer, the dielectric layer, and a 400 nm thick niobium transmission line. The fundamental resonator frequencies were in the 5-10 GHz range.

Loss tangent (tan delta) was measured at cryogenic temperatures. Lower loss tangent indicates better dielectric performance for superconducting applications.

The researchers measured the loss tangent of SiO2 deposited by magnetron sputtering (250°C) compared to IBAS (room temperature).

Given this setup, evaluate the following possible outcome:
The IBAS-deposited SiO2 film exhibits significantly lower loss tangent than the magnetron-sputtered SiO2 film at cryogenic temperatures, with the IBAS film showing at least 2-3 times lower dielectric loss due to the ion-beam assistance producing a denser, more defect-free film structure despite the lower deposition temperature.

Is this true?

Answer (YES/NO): NO